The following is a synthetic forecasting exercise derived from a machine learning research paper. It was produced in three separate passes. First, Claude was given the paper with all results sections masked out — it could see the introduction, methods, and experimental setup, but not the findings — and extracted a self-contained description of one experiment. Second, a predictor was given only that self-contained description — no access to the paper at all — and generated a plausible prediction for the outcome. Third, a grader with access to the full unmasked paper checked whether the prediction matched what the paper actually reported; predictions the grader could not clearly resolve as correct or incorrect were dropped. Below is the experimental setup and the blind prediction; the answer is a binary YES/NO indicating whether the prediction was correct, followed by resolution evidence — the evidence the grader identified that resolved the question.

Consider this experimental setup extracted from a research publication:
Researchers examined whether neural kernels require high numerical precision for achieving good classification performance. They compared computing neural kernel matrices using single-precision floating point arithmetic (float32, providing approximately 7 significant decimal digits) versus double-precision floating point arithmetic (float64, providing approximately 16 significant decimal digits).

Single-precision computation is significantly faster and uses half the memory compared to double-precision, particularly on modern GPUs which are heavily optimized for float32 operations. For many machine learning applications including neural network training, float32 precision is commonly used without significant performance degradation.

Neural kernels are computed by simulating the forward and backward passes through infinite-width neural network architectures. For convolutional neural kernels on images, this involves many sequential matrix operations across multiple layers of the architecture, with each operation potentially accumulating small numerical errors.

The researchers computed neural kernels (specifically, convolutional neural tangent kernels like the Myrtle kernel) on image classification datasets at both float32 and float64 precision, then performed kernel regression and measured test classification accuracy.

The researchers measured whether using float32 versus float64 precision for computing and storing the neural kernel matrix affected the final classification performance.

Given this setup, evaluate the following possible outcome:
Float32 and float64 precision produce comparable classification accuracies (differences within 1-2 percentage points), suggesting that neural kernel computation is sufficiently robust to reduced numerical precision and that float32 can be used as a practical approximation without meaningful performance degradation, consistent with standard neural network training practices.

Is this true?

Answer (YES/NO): NO